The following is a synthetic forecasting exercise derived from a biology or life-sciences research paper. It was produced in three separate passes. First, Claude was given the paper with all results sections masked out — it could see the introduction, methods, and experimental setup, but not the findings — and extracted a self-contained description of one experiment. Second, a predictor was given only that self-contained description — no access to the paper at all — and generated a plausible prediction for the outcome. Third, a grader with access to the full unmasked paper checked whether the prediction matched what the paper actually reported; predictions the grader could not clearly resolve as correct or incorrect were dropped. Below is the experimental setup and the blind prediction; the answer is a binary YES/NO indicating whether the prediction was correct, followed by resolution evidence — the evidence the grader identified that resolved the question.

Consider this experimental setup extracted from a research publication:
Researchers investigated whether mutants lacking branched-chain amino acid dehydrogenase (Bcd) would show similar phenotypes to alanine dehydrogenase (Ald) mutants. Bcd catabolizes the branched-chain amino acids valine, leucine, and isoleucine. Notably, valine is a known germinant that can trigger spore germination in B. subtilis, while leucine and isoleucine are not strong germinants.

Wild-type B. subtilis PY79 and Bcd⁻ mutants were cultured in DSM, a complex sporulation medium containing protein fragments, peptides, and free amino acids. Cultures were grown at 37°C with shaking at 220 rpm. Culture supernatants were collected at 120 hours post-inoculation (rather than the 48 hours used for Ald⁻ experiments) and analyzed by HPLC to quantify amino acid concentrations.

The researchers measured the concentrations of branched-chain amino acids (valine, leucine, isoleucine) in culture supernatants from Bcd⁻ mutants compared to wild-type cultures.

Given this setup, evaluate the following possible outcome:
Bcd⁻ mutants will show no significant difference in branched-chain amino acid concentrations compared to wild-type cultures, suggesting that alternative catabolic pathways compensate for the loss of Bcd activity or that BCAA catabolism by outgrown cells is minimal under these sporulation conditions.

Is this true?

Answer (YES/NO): NO